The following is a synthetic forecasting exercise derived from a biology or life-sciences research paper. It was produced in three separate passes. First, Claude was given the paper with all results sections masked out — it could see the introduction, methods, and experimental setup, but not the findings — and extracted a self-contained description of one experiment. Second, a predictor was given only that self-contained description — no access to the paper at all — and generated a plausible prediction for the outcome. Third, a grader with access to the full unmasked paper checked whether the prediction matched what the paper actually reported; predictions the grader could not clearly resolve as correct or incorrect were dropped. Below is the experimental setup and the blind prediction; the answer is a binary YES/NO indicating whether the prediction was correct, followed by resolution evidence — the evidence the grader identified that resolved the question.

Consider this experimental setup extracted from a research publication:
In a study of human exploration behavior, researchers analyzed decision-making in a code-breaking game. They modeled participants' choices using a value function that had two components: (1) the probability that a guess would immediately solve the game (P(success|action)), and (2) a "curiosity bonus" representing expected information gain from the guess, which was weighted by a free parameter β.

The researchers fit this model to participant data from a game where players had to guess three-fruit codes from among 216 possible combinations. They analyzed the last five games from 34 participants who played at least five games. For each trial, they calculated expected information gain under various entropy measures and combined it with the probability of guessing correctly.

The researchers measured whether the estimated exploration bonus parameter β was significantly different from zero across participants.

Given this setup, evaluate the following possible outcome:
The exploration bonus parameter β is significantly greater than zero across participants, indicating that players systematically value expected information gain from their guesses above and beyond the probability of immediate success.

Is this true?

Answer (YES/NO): YES